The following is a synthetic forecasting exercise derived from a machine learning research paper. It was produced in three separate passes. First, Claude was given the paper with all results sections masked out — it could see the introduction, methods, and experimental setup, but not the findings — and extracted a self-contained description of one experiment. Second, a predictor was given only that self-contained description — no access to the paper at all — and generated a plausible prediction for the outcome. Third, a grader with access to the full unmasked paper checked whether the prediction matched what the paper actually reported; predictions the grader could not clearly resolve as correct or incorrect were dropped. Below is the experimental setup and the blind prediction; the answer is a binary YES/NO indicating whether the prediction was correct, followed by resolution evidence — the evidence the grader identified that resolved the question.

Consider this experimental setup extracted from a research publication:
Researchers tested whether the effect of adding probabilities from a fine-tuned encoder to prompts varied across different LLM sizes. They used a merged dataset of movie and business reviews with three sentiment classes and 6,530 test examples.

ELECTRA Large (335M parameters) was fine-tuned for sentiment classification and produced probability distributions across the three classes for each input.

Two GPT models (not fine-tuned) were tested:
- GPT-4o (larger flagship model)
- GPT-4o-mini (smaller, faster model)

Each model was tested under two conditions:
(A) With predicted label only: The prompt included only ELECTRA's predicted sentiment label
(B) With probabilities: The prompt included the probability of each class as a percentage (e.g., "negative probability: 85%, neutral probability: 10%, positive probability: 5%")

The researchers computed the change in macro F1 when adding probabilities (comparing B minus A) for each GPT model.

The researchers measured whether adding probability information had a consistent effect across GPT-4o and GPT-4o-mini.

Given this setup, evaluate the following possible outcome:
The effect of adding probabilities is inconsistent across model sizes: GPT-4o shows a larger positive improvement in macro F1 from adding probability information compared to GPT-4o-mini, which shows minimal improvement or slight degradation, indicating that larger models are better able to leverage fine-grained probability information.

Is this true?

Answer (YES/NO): YES